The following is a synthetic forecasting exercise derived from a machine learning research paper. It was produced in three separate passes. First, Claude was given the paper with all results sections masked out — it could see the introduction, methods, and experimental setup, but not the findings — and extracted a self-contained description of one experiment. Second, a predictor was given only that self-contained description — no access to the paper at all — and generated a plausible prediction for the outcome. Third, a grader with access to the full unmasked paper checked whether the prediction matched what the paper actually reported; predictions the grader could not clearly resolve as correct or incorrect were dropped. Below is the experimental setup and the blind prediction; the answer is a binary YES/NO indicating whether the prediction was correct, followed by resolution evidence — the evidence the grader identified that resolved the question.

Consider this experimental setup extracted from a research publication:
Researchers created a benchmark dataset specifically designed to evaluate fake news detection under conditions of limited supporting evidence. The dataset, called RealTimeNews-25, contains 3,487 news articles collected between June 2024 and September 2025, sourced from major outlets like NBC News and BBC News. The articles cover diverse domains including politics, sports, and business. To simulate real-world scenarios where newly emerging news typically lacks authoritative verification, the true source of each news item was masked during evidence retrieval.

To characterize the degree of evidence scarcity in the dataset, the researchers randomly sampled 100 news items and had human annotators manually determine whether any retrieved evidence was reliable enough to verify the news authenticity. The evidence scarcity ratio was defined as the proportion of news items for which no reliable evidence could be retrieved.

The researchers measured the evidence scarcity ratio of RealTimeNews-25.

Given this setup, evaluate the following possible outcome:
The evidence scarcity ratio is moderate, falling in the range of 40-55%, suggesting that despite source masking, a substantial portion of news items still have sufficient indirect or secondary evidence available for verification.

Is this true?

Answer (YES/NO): NO